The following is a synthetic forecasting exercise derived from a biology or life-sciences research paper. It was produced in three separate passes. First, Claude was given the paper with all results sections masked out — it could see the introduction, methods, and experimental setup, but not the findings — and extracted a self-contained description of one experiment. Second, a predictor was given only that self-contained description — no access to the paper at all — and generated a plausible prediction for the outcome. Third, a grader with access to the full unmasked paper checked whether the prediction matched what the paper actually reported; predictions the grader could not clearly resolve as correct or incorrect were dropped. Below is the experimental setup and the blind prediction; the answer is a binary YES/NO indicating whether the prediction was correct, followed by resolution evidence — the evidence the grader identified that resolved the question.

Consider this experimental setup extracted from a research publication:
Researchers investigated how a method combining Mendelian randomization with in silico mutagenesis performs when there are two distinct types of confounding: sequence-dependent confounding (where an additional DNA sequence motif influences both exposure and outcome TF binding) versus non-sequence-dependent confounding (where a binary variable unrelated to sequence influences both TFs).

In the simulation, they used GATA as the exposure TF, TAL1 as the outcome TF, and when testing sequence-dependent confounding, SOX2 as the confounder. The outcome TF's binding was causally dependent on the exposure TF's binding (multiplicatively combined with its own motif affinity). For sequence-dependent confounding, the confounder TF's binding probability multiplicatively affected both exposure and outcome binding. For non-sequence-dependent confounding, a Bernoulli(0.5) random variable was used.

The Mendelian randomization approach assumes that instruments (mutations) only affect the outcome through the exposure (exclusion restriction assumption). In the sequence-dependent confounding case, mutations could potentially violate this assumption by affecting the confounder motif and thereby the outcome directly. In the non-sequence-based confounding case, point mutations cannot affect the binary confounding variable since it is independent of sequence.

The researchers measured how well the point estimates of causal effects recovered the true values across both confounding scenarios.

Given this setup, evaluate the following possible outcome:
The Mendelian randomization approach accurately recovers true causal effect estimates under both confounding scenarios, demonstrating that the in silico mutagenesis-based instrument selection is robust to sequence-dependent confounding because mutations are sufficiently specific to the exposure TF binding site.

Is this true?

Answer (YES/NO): YES